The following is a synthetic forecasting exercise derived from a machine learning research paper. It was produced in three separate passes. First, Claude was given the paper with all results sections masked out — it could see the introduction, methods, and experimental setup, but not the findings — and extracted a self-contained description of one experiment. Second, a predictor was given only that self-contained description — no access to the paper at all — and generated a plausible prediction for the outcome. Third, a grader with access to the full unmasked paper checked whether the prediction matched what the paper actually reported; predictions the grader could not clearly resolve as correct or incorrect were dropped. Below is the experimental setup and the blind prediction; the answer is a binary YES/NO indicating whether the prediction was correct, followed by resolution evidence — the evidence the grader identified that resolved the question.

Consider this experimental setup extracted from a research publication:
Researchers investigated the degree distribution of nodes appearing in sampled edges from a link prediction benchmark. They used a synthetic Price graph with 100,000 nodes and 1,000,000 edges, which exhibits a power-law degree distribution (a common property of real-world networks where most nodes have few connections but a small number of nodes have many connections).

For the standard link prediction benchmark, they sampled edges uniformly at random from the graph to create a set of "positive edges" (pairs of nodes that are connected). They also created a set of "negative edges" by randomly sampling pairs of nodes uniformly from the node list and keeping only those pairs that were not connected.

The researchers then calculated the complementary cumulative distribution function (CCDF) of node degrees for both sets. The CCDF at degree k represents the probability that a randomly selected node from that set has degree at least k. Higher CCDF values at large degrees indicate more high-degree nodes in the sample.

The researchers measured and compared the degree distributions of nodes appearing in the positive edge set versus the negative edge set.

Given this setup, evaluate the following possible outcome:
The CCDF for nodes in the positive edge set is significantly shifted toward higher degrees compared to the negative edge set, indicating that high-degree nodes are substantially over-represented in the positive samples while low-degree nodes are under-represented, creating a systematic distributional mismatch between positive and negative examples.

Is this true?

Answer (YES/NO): YES